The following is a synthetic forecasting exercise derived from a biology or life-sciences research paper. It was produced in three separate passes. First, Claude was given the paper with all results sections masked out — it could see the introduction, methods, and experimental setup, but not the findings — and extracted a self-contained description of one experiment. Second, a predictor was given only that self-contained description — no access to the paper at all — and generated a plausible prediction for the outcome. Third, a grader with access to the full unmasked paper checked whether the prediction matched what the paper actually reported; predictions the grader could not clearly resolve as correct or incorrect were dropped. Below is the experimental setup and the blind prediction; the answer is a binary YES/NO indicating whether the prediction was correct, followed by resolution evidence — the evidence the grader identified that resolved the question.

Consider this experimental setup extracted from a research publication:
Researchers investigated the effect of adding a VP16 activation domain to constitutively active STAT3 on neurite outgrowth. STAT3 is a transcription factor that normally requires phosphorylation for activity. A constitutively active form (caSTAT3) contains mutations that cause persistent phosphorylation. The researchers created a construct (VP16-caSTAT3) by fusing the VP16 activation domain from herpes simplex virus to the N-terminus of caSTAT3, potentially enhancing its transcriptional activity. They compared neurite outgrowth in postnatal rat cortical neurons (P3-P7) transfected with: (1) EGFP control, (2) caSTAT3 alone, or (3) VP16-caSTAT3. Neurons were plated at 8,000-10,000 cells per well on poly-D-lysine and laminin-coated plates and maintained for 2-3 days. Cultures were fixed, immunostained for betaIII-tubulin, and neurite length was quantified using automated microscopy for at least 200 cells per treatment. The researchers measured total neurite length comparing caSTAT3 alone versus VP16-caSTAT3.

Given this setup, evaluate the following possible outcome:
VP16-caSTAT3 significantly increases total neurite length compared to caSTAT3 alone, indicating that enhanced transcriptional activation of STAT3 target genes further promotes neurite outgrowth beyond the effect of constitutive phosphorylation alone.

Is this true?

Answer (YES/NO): YES